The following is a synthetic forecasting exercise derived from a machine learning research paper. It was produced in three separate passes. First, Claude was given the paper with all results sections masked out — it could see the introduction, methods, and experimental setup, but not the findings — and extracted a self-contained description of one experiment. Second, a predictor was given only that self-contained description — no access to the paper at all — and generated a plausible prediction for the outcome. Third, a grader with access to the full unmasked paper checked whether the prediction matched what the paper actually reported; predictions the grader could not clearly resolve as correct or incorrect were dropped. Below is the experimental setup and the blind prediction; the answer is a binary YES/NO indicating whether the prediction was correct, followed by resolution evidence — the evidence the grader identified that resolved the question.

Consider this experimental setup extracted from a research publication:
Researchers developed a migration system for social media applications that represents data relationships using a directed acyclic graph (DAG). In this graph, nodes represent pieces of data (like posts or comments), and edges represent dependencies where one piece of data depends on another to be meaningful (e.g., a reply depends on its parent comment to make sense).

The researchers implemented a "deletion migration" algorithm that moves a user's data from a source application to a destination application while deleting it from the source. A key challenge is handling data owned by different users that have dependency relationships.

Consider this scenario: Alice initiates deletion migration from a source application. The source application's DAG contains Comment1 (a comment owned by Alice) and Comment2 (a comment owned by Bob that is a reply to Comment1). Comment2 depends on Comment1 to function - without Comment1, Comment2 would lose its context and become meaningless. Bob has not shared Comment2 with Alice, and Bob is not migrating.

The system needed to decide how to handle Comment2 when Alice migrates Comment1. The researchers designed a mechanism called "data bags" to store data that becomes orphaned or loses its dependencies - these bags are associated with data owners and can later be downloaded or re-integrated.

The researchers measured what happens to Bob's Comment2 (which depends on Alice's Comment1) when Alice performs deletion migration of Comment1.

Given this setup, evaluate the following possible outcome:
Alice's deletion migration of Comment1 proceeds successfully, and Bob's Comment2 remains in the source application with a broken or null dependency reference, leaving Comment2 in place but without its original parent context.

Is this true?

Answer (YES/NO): NO